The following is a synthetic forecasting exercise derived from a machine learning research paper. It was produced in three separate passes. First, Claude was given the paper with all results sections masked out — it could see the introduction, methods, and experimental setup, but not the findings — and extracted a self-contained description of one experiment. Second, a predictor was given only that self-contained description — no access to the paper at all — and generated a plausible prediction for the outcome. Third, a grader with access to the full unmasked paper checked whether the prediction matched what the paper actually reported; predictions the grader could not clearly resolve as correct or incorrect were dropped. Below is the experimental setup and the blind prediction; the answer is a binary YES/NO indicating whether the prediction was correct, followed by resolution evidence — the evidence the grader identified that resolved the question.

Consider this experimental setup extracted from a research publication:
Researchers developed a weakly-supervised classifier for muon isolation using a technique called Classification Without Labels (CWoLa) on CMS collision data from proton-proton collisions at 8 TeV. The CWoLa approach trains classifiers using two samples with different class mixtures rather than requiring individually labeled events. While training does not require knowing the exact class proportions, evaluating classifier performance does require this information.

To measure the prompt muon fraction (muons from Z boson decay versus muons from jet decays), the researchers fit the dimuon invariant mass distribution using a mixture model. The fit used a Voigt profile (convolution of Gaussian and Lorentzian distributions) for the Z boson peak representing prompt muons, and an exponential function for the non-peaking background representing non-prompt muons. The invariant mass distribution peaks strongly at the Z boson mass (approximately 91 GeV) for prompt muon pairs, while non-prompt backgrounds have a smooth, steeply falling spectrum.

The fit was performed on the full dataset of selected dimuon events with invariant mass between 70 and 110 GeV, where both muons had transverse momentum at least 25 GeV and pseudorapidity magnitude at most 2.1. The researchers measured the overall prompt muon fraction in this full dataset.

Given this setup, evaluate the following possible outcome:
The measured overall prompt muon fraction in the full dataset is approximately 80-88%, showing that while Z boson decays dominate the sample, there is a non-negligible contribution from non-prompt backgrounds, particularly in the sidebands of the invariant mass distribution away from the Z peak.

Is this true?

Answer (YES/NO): NO